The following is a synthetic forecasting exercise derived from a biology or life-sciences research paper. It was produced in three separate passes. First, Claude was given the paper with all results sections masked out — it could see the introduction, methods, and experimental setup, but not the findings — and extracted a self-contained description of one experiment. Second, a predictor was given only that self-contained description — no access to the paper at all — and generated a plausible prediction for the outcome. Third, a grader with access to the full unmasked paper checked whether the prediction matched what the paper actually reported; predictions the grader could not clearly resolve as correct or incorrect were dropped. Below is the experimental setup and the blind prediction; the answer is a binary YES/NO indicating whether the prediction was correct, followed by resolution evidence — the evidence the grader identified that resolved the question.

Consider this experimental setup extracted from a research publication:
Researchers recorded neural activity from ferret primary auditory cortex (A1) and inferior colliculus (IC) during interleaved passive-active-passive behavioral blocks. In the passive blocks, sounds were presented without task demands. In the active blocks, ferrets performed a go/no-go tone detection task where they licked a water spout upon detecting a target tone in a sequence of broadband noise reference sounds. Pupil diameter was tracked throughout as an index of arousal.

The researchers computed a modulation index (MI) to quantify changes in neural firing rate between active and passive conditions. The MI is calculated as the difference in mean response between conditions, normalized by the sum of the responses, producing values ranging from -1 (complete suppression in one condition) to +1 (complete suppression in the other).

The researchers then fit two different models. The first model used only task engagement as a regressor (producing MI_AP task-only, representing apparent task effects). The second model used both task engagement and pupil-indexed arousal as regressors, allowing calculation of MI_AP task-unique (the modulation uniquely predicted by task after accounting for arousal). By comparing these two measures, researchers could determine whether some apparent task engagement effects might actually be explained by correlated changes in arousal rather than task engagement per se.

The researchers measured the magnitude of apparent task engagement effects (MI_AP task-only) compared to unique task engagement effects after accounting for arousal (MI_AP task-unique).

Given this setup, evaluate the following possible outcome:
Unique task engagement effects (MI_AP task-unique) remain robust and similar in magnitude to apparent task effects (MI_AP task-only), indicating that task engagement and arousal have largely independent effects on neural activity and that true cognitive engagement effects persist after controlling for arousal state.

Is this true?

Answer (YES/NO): NO